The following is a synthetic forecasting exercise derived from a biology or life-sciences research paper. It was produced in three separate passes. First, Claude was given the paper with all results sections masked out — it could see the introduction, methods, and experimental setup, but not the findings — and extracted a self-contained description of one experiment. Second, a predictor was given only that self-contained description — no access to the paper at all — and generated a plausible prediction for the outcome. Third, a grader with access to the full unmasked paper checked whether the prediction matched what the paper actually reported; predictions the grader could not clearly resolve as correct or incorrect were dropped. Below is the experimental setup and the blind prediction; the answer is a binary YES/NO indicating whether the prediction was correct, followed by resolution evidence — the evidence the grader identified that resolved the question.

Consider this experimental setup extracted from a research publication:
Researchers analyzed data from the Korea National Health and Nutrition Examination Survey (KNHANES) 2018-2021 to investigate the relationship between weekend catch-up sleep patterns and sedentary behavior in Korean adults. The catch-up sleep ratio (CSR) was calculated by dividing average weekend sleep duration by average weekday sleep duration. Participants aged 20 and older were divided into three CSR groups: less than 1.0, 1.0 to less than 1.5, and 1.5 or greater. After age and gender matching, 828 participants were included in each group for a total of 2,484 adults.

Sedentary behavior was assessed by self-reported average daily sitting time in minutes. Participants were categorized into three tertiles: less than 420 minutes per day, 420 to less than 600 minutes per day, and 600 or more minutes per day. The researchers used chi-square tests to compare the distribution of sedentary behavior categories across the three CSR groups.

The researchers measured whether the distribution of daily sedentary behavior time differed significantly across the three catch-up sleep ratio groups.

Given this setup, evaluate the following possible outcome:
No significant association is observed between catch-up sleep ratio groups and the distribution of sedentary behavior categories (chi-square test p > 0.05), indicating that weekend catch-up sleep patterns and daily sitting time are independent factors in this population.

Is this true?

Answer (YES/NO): NO